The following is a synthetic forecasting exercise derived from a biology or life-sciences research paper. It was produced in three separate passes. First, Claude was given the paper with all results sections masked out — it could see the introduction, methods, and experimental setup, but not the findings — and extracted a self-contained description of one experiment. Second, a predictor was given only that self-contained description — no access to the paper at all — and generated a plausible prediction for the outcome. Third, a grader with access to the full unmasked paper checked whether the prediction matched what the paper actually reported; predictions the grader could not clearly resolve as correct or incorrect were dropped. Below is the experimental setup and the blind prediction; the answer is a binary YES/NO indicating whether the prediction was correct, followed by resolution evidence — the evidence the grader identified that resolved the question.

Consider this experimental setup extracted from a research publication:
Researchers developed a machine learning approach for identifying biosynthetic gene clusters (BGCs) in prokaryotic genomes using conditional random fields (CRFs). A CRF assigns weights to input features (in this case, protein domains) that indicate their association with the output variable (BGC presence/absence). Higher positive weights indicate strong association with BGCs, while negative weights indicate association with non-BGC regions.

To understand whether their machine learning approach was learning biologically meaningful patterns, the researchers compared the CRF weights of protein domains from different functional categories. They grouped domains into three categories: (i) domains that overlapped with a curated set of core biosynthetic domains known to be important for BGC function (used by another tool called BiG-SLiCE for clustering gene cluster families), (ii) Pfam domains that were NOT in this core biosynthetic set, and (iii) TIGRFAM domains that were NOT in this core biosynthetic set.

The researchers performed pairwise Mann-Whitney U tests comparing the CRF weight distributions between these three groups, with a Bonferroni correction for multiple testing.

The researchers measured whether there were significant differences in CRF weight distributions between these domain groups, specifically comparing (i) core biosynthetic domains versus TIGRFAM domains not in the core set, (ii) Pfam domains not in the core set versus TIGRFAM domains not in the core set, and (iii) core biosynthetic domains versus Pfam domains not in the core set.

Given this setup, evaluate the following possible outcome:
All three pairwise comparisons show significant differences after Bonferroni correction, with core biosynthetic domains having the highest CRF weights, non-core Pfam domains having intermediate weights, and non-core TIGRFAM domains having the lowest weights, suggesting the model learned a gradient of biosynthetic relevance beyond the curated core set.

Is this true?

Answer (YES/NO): NO